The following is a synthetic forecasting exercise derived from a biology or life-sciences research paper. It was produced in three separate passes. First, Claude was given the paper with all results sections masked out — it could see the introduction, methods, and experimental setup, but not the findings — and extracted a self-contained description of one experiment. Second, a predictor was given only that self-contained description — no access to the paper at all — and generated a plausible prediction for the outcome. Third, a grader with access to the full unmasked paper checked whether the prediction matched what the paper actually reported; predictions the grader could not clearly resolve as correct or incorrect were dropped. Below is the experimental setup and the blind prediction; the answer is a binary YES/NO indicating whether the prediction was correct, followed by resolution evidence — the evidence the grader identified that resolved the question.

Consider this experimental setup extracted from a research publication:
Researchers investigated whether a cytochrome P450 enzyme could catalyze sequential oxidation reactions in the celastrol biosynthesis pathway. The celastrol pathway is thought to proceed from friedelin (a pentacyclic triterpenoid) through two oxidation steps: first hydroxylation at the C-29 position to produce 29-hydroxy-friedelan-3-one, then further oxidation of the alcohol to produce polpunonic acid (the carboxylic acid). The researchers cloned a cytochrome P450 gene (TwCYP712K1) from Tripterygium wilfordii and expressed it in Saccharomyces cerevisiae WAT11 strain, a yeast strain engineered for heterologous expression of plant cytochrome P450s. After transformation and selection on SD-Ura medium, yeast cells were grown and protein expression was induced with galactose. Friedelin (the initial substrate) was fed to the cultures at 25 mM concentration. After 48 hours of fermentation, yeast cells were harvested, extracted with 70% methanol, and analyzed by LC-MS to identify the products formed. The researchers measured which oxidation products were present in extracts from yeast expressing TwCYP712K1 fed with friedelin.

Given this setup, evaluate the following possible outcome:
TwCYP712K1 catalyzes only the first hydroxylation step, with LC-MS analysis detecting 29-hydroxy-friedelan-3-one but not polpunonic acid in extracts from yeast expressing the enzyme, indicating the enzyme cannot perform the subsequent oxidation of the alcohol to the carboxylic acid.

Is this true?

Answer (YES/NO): NO